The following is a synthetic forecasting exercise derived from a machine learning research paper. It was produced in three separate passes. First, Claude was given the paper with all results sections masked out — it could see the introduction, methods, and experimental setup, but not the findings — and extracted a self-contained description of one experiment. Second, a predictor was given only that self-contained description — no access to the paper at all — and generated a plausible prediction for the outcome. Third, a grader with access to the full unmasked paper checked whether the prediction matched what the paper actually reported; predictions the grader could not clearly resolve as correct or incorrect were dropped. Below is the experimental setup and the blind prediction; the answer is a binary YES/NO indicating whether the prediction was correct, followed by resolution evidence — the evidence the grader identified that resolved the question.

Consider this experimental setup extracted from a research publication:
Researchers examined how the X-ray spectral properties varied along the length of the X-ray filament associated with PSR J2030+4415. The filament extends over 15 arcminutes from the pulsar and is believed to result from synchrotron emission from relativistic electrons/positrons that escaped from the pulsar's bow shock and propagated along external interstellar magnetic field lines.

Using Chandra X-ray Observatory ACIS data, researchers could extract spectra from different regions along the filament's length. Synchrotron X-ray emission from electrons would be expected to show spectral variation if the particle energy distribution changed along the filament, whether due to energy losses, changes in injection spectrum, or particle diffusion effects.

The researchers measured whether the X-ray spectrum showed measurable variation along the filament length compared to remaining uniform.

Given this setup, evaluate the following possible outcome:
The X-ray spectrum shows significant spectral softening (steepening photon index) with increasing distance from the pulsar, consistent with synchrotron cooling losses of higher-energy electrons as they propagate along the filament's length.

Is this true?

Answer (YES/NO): NO